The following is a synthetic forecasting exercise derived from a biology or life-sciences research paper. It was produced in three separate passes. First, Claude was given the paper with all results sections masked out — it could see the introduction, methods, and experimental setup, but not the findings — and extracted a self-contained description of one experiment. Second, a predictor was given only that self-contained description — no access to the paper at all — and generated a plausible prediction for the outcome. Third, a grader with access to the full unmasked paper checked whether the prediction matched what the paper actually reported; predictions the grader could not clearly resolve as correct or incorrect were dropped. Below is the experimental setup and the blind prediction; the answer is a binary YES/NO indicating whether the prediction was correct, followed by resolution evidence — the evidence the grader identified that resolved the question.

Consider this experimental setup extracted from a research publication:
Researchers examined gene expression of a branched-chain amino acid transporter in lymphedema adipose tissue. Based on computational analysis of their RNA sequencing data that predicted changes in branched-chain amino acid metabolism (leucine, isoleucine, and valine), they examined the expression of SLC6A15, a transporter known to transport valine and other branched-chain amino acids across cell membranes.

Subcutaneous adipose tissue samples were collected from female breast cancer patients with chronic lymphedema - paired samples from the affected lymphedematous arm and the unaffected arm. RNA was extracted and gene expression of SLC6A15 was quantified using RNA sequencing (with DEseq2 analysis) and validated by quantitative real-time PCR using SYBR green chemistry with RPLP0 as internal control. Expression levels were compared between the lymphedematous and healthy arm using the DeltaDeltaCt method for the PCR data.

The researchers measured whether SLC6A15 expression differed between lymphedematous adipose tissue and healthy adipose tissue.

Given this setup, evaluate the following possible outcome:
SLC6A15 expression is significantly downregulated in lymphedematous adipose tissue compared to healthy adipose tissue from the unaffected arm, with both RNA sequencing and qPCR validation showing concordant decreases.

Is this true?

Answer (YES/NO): YES